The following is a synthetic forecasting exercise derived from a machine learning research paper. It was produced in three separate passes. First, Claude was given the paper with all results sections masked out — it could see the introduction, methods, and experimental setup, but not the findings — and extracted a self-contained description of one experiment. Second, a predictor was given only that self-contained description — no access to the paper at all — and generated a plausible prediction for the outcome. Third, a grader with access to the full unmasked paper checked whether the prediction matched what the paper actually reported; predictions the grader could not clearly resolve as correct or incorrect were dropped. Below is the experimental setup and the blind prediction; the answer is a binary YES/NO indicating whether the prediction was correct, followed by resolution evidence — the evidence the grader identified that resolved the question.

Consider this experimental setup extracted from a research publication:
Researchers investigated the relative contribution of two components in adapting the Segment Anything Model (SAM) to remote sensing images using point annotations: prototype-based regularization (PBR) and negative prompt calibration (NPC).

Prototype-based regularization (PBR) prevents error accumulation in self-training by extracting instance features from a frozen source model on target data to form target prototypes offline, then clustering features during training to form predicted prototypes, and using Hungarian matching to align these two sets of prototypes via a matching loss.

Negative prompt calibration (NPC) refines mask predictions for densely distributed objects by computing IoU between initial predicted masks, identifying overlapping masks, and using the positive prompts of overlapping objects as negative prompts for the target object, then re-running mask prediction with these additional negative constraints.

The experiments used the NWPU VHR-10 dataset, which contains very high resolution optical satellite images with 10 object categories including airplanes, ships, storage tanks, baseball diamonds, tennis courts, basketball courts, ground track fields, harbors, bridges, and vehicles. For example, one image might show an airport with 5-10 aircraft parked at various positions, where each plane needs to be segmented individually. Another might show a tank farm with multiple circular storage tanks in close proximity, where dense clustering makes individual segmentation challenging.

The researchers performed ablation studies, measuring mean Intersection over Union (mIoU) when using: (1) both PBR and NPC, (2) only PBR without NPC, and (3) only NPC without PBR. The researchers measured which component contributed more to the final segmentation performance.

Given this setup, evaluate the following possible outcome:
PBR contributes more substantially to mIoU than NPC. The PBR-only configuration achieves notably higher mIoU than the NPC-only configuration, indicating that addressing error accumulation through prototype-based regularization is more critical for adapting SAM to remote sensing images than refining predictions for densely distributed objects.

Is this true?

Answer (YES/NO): NO